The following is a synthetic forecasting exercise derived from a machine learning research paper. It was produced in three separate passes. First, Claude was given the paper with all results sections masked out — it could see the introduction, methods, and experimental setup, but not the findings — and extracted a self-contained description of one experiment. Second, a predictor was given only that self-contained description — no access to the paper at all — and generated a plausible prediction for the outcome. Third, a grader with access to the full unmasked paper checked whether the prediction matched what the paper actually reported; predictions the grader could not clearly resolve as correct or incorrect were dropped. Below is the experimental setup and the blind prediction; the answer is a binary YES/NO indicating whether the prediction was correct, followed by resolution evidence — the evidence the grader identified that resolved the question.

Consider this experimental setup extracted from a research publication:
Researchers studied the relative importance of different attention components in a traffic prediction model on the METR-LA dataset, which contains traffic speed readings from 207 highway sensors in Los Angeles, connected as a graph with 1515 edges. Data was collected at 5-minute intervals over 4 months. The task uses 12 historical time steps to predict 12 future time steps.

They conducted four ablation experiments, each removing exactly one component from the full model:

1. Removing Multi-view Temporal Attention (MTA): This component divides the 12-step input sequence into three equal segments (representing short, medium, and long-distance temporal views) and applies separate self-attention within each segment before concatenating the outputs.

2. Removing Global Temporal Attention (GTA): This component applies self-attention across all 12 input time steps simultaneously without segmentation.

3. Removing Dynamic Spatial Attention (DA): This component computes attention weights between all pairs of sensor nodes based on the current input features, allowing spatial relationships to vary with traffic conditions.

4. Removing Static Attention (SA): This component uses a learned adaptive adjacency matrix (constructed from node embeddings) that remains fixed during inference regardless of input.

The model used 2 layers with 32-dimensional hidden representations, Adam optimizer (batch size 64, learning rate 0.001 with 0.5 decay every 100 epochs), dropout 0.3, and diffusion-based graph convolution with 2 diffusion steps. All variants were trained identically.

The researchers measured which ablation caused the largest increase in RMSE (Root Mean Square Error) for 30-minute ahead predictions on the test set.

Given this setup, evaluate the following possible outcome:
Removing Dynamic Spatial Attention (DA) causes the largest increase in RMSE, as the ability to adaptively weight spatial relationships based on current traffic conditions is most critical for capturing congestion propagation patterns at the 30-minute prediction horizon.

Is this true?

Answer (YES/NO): NO